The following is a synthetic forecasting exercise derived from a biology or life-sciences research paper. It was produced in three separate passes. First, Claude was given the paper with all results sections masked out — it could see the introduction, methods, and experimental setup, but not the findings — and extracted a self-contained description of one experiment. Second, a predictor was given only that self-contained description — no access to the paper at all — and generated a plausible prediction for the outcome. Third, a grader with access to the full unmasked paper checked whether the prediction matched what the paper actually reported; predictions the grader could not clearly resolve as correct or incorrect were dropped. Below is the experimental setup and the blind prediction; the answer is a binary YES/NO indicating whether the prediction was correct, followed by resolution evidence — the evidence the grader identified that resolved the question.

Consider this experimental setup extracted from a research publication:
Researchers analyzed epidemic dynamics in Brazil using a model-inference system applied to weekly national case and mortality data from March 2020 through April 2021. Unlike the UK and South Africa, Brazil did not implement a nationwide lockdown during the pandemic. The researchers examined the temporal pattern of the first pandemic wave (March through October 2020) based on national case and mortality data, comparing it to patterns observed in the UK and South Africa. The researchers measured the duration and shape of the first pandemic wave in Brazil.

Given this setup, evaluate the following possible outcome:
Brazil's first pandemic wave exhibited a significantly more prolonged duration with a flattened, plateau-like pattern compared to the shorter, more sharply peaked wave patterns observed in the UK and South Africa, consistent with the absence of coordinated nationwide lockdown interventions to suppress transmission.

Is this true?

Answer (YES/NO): YES